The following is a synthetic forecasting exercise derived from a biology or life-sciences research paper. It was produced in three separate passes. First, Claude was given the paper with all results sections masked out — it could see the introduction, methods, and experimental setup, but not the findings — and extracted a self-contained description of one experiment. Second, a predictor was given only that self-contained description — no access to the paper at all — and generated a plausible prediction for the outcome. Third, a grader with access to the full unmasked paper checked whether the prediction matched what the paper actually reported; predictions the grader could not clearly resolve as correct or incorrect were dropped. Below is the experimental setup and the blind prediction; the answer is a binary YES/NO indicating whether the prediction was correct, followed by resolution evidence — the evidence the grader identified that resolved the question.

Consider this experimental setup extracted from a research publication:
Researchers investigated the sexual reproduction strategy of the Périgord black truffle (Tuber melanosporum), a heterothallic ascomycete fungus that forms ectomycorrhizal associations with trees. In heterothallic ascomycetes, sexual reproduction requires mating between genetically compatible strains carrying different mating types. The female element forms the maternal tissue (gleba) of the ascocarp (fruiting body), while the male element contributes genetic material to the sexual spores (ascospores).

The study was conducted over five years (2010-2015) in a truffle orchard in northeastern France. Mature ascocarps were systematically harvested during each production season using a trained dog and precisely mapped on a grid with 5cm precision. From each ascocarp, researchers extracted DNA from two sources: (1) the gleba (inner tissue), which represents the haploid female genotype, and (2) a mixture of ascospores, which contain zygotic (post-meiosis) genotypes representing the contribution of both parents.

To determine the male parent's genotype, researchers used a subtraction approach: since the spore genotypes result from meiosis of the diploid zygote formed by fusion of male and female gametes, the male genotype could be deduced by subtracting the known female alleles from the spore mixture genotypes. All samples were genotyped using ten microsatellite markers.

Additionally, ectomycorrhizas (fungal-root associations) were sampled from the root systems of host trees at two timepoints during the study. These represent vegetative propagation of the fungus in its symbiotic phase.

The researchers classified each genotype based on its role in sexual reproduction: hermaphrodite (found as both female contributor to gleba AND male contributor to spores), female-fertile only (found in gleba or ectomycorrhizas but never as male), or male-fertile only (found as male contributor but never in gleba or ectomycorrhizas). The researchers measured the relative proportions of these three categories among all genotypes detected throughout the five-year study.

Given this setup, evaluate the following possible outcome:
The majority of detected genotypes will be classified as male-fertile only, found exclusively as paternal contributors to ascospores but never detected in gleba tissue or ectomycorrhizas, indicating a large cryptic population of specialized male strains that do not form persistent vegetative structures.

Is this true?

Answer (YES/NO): YES